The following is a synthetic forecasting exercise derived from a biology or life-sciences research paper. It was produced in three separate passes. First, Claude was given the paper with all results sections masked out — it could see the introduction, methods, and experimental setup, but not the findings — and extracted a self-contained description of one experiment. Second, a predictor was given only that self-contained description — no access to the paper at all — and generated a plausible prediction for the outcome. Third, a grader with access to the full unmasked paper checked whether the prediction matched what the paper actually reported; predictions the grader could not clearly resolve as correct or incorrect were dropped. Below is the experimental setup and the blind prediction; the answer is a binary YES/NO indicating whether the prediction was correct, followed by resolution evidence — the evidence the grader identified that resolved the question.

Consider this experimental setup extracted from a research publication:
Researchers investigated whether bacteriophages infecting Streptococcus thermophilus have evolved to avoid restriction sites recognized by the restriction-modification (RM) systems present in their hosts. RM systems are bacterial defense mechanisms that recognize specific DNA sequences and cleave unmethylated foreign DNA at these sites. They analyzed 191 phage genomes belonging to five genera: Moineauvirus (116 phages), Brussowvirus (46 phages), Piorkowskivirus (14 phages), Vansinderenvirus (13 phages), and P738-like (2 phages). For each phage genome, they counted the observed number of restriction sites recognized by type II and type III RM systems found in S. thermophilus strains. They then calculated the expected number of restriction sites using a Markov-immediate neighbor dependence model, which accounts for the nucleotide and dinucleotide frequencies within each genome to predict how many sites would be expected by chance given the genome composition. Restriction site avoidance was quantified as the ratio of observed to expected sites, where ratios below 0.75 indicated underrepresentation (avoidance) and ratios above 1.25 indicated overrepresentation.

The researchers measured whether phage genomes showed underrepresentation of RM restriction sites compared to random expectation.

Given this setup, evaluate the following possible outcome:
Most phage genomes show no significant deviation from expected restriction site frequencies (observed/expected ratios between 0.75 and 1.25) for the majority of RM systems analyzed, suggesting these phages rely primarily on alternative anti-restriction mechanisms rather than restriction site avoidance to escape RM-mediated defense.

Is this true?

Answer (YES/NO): NO